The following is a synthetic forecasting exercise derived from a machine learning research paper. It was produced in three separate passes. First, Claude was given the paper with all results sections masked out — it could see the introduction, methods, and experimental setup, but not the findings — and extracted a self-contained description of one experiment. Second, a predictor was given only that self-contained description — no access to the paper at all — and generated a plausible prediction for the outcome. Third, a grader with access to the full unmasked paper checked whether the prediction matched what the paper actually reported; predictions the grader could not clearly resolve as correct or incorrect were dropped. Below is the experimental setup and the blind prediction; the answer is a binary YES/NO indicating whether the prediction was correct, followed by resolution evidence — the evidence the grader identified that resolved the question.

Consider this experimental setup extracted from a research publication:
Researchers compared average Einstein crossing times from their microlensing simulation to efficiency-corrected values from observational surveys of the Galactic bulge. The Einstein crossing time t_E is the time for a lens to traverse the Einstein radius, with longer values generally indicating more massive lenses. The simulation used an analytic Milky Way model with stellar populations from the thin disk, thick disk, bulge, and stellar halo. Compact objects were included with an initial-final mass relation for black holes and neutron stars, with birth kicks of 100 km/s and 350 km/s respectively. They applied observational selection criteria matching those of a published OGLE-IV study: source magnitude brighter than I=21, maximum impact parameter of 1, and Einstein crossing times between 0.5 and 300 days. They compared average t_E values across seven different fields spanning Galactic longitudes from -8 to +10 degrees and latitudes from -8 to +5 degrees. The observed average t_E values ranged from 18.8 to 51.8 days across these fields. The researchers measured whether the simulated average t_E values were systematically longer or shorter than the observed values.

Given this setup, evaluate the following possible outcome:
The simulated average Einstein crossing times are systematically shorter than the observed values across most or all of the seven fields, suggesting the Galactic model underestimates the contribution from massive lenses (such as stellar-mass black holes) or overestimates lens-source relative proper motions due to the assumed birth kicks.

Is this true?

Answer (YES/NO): YES